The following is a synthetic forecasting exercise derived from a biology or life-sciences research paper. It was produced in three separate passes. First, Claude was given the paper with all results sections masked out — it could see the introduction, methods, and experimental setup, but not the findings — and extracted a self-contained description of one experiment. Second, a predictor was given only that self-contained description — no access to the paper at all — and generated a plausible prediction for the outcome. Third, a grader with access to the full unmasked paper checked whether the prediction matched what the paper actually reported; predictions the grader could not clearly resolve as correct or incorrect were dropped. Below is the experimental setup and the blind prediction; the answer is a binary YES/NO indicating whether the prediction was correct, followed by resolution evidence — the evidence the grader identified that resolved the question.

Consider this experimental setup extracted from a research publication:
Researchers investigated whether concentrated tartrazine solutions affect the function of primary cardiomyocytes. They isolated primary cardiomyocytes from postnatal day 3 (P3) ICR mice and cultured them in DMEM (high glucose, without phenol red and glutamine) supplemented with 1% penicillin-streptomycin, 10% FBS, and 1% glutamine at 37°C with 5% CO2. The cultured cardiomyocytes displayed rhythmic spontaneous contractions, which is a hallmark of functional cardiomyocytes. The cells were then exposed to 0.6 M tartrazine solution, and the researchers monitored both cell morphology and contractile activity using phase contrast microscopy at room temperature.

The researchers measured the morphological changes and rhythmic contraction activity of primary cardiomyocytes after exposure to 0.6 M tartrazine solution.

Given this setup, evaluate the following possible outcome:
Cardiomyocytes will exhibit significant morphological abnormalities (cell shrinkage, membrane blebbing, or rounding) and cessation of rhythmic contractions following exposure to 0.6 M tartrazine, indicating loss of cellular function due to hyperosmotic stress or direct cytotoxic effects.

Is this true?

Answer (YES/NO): YES